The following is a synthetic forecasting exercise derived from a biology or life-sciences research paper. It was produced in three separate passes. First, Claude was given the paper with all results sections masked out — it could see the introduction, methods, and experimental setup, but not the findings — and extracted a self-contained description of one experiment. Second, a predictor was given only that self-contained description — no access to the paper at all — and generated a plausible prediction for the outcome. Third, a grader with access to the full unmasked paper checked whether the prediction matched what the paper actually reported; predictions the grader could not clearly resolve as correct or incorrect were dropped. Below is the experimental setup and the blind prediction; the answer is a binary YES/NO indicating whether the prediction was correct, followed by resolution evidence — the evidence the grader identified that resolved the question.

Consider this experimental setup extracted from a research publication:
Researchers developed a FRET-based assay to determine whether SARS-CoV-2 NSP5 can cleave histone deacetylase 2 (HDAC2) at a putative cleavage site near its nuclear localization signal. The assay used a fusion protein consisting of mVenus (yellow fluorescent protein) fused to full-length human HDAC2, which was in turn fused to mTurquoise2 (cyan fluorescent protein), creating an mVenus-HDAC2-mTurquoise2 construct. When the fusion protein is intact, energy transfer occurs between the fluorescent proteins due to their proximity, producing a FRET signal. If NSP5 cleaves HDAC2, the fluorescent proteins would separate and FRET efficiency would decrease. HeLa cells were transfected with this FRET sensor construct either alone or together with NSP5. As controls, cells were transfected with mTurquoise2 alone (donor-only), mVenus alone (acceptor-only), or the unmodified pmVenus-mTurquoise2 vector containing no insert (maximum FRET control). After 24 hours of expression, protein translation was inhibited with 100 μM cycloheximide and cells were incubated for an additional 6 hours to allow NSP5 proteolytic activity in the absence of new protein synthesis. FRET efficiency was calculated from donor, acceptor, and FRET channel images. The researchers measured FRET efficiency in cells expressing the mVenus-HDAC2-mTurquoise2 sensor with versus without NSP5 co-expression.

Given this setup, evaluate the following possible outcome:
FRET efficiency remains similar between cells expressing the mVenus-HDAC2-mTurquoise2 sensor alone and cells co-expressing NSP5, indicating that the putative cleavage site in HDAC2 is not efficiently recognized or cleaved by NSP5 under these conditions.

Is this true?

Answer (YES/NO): YES